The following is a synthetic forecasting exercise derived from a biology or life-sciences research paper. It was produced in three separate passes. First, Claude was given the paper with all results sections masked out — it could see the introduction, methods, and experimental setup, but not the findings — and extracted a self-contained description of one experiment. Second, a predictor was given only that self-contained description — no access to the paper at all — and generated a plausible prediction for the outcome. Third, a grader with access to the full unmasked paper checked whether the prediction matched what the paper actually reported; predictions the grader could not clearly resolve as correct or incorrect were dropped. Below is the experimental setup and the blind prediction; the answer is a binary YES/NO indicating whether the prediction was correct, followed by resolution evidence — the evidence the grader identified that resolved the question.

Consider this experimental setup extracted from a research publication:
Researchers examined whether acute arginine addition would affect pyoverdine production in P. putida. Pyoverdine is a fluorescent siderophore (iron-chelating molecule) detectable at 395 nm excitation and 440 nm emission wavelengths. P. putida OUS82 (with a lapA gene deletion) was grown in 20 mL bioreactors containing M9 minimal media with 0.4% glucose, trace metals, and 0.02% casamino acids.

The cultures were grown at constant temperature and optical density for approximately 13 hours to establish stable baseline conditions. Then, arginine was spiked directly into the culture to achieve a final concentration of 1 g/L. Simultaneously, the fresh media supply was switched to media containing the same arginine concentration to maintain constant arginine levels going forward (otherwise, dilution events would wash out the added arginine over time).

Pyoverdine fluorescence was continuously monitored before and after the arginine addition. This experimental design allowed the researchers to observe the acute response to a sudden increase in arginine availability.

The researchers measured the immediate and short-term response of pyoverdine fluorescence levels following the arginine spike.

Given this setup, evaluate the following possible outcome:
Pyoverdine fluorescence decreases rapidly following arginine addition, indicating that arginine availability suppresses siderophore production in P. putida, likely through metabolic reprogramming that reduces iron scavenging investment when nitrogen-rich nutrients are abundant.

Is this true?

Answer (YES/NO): NO